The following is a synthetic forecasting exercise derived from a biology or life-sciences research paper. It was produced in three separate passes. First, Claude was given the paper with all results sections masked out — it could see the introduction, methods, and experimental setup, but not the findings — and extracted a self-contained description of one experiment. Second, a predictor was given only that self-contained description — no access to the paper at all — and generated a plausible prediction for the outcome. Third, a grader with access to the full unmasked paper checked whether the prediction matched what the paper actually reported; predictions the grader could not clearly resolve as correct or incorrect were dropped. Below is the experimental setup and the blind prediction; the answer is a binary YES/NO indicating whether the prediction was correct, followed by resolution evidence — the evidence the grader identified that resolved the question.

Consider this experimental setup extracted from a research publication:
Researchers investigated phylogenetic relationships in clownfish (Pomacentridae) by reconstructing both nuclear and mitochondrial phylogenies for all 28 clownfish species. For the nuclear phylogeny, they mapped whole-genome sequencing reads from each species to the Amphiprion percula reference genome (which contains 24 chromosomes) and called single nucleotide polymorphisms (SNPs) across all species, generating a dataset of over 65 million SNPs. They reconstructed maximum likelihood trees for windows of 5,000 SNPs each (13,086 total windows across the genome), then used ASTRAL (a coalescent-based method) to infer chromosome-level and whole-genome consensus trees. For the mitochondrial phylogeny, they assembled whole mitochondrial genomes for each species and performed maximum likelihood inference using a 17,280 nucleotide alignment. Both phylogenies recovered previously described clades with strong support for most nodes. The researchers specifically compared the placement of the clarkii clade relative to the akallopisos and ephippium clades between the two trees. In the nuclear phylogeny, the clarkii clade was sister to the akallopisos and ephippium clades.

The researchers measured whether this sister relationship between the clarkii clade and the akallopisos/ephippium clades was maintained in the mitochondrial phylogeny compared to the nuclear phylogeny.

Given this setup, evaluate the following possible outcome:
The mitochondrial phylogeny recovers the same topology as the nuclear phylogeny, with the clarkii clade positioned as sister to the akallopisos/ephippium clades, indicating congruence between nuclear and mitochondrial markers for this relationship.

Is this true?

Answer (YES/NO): NO